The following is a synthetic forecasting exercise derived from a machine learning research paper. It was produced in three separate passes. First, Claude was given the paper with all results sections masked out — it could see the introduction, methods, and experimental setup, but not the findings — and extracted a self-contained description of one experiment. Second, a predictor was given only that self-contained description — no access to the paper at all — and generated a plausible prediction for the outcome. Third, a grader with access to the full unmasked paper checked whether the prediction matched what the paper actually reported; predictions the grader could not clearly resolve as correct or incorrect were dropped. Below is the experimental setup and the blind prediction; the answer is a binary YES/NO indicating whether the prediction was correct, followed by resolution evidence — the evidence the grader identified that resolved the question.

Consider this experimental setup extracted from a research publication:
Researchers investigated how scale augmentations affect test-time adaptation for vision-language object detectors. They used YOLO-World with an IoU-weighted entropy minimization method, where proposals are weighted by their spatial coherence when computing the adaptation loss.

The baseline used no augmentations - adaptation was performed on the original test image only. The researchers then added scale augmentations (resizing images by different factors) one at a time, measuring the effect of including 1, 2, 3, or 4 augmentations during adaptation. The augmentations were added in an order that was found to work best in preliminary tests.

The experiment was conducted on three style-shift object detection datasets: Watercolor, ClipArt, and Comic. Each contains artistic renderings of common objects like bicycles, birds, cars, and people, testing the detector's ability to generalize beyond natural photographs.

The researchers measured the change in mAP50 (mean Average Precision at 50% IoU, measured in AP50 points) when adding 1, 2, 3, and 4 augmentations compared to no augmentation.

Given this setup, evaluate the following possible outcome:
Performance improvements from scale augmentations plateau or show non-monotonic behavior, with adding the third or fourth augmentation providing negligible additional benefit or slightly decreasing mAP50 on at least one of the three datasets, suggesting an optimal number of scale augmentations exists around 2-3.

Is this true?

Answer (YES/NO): NO